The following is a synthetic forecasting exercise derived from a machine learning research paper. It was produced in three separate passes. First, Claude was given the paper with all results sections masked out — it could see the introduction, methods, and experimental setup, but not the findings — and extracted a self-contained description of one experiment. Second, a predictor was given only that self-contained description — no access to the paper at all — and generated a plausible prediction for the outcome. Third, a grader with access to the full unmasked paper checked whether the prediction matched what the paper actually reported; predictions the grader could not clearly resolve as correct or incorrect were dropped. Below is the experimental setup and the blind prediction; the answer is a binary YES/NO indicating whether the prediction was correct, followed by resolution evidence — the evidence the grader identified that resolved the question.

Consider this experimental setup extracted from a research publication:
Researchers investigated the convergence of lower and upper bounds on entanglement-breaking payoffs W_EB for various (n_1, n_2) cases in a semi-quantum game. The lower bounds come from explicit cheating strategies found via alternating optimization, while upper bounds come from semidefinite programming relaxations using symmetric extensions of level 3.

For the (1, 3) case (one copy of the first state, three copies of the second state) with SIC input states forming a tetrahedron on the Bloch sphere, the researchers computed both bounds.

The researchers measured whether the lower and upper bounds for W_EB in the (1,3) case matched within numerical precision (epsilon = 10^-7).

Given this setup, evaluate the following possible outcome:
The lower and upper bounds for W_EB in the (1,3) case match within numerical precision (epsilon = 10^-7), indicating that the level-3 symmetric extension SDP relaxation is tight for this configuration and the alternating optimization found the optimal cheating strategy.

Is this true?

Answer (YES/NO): NO